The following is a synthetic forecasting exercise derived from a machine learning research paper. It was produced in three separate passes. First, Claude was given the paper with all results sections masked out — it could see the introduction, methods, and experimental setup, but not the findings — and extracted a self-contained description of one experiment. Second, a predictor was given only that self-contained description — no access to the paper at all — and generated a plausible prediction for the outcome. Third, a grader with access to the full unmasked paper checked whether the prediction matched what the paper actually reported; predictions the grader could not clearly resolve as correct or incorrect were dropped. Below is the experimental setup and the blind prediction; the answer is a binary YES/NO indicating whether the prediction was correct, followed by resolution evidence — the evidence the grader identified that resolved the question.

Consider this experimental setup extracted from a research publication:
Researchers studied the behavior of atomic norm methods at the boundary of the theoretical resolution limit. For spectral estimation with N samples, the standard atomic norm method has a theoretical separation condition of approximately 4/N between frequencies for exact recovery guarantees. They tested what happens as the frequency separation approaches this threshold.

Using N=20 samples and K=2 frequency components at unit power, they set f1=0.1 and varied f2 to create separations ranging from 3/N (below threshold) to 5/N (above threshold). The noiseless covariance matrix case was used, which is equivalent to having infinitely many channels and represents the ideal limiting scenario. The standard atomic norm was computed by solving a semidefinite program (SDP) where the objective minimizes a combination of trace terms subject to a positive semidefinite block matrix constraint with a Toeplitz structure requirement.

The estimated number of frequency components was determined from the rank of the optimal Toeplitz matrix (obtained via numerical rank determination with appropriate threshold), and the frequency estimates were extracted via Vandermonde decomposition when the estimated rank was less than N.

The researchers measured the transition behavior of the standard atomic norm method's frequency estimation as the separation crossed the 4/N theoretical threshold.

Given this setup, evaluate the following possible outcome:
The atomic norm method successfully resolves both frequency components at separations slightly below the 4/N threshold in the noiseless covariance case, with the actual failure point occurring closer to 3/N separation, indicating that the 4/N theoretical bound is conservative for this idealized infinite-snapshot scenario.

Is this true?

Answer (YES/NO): NO